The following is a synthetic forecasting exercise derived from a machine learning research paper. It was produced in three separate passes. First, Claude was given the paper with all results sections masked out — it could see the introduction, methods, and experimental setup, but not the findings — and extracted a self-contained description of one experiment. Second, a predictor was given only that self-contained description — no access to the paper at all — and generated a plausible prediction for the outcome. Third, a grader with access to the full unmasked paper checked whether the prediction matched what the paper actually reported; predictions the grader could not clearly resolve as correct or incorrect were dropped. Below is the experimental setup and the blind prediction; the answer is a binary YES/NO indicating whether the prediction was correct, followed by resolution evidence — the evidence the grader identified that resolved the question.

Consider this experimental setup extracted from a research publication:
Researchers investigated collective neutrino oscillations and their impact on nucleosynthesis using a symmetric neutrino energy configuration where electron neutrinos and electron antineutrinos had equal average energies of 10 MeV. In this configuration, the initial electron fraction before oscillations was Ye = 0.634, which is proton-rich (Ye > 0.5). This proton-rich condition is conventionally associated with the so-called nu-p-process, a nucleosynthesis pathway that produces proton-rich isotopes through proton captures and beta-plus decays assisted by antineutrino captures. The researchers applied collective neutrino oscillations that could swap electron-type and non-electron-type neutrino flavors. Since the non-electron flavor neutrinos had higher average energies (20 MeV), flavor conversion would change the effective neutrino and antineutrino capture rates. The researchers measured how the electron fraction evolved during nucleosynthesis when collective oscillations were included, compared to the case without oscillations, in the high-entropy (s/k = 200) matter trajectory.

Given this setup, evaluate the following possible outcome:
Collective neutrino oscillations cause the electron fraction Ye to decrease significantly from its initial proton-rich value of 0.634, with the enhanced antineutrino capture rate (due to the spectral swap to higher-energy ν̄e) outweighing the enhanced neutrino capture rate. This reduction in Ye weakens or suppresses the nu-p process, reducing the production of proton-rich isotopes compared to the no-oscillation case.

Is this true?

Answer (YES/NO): NO